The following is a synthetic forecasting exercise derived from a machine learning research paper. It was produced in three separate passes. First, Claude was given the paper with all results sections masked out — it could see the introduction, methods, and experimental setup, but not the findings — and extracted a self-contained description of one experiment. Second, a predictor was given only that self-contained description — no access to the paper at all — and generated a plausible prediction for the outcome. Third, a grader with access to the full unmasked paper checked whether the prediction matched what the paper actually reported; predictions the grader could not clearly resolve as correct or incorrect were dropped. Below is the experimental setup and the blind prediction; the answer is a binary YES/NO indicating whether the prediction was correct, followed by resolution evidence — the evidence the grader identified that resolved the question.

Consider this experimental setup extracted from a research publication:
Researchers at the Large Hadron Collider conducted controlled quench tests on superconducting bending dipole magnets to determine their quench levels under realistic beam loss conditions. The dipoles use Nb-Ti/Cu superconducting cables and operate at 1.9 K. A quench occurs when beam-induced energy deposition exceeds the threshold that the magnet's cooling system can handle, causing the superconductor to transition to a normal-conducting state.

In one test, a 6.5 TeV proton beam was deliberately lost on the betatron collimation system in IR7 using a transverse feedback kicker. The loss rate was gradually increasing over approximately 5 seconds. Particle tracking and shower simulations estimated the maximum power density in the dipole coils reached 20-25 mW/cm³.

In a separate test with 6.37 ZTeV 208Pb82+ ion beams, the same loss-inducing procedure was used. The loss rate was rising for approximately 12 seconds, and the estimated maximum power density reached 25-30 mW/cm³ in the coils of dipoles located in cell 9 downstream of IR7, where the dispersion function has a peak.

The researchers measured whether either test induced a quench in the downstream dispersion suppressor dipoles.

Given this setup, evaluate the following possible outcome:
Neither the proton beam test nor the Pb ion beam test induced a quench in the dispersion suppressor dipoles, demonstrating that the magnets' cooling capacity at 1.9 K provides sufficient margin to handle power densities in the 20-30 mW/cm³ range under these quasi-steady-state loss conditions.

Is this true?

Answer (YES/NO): NO